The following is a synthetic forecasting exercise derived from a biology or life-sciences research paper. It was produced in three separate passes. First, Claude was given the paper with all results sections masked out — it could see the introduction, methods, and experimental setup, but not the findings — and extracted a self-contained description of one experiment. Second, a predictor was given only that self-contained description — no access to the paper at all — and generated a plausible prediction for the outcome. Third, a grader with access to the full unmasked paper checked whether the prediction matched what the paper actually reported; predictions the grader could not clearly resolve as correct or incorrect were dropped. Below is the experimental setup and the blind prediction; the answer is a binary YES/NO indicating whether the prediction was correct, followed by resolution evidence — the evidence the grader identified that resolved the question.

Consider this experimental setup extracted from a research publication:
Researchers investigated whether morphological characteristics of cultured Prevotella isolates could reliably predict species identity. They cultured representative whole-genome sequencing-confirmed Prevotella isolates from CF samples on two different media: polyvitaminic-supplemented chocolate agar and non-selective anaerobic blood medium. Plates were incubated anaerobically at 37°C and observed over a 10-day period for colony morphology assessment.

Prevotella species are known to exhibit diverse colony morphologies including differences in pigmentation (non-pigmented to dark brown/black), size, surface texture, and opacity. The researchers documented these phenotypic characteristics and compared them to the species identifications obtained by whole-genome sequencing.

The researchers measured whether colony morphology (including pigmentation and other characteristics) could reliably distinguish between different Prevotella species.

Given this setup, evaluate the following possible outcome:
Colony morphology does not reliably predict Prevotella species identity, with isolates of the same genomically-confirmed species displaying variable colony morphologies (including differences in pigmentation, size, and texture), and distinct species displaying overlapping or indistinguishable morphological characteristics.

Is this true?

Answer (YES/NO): YES